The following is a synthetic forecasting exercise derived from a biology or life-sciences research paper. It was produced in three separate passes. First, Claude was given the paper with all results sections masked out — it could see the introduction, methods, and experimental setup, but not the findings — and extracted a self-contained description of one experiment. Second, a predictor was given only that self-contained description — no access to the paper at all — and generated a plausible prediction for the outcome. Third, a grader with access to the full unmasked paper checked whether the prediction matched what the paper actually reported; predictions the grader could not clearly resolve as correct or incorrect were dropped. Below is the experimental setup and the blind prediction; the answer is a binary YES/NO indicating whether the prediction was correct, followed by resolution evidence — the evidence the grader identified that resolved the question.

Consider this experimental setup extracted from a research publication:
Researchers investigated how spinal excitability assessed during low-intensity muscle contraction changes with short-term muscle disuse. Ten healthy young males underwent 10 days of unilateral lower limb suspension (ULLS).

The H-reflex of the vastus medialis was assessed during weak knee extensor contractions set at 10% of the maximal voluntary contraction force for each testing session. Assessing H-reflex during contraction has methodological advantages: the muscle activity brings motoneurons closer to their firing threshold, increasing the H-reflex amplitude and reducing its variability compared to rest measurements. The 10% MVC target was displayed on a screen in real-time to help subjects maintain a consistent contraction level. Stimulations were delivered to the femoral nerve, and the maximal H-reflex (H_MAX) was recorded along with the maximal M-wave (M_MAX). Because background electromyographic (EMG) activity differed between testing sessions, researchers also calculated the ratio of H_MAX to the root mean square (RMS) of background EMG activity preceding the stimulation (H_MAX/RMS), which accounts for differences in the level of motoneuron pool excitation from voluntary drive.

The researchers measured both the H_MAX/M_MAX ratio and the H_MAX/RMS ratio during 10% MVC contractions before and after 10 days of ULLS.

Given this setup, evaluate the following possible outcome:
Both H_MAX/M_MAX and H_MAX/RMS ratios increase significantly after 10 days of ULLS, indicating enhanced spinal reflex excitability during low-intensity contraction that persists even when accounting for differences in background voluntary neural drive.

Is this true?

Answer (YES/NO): NO